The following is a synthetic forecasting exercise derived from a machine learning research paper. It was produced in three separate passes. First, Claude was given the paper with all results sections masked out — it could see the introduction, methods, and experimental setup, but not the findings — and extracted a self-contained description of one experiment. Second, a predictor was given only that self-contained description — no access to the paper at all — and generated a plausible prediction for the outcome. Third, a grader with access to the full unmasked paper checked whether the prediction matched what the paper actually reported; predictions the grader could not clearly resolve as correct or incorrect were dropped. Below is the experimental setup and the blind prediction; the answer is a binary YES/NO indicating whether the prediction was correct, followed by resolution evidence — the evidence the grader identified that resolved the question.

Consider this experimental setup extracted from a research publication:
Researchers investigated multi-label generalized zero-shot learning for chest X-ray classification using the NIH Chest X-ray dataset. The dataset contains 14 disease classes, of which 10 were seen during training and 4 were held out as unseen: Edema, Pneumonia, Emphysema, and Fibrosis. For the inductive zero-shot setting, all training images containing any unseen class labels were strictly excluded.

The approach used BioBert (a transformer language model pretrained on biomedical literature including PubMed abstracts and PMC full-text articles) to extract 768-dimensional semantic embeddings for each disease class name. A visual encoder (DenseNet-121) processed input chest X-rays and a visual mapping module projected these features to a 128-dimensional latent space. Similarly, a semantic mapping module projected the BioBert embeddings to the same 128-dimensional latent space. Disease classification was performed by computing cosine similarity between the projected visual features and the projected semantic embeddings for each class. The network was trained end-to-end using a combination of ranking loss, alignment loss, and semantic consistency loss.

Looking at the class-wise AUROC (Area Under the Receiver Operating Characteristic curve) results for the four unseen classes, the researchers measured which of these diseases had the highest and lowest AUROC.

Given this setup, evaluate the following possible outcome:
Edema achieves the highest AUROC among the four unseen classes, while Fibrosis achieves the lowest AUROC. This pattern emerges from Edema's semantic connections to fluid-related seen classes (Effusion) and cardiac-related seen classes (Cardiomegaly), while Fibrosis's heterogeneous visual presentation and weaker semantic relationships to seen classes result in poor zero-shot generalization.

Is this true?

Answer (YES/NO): NO